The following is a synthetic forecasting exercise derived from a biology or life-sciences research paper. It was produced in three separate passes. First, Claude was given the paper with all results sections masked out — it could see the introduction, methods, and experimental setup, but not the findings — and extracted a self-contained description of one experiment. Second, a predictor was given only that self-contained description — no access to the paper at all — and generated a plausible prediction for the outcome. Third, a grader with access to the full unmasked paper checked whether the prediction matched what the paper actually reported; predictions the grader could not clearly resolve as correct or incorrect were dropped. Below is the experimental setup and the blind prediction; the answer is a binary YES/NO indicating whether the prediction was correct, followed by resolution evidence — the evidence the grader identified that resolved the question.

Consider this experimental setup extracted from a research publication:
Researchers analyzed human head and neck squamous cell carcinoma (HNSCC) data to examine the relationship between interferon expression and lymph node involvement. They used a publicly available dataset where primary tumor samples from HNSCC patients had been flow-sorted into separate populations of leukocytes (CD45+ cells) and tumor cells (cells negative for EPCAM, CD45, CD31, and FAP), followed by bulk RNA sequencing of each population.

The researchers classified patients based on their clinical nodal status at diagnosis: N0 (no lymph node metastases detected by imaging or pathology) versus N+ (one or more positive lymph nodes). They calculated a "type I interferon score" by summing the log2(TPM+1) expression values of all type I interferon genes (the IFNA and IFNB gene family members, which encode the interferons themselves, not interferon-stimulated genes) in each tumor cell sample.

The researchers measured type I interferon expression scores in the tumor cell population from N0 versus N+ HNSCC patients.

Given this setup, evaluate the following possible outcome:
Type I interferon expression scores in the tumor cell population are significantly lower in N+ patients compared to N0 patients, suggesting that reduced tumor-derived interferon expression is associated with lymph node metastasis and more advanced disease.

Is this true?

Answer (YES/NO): NO